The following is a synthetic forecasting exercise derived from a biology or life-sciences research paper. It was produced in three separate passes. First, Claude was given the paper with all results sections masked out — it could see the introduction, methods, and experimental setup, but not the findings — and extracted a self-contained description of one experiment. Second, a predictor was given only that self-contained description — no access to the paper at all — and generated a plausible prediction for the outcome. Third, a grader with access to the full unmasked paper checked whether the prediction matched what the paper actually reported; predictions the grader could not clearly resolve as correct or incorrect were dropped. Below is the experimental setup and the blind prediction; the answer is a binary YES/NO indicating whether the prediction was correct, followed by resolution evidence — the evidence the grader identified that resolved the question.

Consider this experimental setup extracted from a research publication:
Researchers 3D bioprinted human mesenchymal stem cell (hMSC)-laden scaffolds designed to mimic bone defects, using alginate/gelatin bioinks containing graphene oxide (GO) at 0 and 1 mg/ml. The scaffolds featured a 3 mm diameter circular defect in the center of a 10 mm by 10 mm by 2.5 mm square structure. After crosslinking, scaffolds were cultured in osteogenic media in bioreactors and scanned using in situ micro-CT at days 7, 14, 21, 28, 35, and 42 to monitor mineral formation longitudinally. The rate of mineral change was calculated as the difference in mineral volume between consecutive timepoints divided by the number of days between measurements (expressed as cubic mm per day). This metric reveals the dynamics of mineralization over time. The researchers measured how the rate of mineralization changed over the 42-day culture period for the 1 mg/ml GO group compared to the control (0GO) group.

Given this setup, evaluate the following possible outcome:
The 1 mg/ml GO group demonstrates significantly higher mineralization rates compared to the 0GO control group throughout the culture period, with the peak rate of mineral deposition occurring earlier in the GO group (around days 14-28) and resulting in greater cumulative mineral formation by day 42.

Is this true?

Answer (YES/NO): NO